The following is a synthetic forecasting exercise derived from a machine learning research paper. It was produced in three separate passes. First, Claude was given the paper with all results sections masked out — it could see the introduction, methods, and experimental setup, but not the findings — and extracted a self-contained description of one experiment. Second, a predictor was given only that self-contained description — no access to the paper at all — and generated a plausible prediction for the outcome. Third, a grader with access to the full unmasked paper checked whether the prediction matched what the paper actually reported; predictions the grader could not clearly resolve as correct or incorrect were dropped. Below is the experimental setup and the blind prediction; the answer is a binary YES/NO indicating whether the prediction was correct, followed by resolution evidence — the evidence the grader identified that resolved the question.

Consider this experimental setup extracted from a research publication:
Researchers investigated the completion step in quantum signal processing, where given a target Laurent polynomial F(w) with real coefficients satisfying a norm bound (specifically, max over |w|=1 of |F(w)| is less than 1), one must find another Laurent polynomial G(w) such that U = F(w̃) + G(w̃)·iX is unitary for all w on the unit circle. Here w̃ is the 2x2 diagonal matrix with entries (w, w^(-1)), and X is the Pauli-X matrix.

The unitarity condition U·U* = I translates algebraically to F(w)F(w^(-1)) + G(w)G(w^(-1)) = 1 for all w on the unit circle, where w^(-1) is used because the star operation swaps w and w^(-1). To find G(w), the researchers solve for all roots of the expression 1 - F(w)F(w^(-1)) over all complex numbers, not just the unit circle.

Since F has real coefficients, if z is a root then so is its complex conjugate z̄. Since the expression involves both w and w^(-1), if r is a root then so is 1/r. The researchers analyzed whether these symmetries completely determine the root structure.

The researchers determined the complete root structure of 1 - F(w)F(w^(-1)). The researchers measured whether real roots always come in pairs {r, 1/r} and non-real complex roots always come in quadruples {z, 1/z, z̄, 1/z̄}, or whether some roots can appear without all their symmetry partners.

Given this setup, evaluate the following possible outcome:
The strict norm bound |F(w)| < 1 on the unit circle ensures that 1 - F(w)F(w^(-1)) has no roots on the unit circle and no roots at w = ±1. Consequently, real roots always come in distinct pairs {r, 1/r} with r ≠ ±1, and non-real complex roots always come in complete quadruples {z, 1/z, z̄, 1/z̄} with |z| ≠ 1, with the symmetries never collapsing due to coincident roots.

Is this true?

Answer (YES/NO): YES